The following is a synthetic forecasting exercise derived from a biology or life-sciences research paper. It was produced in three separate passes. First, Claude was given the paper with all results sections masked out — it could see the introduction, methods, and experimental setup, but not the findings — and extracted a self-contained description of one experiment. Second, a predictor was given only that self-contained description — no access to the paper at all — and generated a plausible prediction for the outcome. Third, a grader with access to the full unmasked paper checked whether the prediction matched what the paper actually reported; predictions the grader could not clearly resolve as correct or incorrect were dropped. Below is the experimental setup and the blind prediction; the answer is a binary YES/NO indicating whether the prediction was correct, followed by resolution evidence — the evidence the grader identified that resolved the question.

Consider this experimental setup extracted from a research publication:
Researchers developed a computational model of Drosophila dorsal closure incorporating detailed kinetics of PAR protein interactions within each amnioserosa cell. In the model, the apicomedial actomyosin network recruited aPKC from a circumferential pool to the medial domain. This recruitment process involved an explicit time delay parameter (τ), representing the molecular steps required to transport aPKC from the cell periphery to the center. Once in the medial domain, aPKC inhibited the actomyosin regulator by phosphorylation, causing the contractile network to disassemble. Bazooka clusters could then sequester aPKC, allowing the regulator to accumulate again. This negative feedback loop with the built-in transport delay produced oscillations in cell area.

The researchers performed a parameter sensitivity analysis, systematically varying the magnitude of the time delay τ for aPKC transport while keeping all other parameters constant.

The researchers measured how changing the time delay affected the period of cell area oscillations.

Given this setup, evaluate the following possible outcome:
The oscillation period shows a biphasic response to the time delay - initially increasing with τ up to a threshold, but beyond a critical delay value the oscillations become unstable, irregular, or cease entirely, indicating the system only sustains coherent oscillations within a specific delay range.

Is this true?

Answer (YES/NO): NO